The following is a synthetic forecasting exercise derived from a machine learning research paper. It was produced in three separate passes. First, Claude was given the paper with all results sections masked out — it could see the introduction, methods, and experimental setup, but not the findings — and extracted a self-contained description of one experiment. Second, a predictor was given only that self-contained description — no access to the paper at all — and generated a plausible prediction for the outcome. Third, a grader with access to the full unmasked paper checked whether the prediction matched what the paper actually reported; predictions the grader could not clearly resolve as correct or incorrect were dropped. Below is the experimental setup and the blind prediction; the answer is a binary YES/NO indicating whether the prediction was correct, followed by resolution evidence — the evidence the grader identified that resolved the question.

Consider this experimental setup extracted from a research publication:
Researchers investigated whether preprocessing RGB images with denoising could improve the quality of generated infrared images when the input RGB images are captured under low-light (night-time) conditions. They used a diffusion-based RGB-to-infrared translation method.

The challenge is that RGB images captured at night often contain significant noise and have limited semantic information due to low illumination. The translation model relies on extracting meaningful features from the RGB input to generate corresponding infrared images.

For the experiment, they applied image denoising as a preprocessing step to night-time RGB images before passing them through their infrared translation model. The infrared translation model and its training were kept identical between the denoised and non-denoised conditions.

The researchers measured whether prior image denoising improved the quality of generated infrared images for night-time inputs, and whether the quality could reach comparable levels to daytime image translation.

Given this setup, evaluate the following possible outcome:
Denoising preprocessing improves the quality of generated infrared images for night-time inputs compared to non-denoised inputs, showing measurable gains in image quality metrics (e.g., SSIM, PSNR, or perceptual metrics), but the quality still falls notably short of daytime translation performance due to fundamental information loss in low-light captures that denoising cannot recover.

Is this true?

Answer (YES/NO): NO